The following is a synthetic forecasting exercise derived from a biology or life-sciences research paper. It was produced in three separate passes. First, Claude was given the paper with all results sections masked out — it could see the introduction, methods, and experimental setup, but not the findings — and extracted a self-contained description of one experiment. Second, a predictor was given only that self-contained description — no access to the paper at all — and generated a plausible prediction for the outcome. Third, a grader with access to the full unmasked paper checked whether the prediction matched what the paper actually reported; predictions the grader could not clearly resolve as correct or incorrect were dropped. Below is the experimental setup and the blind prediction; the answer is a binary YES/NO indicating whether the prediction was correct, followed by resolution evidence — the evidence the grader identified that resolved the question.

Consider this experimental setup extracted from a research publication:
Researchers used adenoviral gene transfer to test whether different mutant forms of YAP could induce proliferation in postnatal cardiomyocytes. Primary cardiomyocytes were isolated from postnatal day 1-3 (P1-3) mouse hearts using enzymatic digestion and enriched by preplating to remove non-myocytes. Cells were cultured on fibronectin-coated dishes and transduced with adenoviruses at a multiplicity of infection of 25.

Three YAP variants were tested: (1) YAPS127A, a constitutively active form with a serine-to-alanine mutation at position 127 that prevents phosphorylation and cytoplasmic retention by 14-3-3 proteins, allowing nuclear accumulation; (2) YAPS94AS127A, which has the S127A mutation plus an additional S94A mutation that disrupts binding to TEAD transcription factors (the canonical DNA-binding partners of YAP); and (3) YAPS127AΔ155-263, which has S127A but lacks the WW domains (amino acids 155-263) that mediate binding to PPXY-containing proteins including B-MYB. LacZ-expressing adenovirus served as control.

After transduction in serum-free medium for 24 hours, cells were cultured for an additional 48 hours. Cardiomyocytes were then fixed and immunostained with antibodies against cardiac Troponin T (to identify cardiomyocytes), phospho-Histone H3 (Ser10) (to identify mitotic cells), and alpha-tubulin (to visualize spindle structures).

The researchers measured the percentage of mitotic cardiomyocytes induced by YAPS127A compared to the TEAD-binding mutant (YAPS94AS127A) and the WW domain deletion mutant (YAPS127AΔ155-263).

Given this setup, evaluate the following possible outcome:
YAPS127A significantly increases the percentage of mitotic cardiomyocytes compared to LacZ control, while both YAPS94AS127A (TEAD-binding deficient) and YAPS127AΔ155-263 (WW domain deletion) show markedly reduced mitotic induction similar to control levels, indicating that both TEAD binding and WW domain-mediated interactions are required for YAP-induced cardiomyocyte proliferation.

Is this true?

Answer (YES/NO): YES